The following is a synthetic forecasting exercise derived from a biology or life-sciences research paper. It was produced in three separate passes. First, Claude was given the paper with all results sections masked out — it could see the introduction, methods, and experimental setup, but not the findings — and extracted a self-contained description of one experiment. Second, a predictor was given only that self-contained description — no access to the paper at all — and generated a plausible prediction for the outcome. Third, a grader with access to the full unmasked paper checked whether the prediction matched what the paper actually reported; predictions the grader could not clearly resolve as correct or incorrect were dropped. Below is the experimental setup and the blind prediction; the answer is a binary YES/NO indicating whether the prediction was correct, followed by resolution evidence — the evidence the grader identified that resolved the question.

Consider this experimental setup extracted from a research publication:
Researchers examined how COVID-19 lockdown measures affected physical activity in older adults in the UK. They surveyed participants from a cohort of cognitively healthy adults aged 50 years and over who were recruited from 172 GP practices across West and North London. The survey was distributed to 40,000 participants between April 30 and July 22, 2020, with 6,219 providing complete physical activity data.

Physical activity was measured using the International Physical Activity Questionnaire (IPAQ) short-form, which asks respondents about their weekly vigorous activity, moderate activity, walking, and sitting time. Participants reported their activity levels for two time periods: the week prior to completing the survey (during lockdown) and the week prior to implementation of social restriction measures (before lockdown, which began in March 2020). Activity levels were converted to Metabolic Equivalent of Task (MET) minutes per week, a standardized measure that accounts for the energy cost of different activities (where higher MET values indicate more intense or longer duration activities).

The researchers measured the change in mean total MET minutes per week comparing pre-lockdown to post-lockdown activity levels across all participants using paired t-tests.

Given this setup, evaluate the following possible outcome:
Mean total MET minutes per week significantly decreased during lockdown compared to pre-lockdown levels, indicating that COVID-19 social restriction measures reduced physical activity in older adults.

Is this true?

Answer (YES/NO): YES